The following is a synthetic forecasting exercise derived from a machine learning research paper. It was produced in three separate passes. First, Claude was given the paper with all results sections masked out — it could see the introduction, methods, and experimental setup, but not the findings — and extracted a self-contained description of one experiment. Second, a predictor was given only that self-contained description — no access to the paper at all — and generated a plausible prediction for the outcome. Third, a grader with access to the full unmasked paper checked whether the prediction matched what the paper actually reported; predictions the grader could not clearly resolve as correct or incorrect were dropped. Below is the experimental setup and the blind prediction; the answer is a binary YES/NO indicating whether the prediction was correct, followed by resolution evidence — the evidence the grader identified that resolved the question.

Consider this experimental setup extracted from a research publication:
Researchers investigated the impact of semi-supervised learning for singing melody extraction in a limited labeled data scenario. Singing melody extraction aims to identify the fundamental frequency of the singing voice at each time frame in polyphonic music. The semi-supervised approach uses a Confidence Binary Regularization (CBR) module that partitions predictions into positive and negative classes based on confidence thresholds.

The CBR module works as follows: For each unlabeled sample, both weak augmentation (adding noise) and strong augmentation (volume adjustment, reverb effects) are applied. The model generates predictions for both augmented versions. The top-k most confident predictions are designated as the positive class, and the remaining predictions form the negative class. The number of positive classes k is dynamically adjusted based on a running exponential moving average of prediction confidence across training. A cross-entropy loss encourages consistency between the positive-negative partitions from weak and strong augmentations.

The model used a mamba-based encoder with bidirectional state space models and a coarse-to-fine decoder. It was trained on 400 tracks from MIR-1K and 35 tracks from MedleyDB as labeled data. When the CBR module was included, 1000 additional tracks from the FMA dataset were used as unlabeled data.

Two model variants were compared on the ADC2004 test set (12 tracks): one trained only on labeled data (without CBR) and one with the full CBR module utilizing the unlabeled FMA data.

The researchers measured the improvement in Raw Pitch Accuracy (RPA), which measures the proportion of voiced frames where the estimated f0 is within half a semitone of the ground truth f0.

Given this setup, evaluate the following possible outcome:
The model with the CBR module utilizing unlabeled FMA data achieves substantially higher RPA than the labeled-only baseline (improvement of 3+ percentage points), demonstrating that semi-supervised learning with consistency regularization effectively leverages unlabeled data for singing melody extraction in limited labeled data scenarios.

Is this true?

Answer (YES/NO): NO